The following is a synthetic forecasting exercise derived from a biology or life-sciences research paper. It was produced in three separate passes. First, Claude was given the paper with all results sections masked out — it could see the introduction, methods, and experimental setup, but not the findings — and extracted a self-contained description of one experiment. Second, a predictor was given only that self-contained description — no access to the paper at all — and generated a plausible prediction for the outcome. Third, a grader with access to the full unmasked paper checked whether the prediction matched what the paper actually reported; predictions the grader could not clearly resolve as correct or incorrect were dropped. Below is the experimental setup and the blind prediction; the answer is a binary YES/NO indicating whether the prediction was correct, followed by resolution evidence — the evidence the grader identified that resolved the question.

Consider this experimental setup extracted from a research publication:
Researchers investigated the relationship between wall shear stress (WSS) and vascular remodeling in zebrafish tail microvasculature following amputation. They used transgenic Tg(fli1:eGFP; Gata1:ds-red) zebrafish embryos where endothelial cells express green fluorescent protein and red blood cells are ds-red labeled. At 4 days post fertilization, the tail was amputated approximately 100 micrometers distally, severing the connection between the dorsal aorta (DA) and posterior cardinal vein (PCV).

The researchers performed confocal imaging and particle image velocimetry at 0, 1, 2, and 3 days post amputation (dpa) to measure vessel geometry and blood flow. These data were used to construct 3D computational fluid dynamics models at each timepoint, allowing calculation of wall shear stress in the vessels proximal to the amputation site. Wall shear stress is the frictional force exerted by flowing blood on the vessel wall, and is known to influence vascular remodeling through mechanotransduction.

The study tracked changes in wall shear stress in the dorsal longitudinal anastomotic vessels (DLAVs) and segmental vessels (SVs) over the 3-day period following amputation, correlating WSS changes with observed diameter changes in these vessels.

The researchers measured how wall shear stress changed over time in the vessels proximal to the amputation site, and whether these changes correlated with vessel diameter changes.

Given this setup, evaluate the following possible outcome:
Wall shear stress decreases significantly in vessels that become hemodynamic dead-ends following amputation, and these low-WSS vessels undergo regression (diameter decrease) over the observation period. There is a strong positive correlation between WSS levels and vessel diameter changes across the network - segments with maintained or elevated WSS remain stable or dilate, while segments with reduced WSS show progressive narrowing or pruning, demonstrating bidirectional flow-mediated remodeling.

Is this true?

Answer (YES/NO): NO